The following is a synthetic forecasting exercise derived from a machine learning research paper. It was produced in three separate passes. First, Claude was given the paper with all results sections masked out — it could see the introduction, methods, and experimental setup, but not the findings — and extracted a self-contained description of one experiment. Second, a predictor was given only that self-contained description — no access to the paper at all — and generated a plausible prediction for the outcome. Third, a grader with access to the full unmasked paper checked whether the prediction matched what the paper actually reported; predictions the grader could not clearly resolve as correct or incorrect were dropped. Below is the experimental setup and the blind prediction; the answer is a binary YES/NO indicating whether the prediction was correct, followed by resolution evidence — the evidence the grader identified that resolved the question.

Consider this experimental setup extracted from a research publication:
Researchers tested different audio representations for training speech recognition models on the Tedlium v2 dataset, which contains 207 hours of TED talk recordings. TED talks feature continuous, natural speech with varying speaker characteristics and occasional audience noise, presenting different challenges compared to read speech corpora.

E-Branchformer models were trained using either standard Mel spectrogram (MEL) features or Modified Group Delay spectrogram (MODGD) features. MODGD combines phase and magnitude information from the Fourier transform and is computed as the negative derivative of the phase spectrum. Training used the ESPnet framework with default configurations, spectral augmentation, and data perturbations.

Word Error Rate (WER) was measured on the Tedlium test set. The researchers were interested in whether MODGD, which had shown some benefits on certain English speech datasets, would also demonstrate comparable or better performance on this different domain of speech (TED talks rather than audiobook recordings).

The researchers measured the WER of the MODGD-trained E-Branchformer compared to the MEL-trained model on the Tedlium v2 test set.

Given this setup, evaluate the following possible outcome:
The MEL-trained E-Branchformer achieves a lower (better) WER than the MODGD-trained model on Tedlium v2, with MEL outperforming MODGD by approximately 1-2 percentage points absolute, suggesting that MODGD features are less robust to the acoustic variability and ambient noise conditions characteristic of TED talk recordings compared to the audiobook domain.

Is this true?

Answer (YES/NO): NO